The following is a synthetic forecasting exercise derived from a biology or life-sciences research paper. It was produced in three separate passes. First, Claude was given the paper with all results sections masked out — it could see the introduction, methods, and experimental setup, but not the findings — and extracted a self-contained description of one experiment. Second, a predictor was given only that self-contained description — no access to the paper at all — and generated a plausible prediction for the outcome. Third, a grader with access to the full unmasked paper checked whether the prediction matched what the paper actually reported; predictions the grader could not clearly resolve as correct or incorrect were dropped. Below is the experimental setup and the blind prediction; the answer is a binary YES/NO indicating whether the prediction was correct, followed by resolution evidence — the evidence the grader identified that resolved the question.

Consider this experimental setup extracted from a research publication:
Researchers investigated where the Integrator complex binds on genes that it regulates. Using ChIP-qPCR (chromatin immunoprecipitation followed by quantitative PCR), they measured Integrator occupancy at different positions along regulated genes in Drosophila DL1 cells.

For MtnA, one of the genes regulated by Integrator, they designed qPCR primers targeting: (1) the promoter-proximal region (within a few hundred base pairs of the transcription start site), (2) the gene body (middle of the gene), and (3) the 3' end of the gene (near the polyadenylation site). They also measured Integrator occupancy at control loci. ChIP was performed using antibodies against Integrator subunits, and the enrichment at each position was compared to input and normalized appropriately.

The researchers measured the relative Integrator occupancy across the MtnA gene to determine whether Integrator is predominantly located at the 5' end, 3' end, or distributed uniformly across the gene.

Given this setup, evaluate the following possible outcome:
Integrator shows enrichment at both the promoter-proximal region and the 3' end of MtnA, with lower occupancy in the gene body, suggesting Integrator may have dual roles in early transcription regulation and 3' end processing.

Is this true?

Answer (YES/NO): NO